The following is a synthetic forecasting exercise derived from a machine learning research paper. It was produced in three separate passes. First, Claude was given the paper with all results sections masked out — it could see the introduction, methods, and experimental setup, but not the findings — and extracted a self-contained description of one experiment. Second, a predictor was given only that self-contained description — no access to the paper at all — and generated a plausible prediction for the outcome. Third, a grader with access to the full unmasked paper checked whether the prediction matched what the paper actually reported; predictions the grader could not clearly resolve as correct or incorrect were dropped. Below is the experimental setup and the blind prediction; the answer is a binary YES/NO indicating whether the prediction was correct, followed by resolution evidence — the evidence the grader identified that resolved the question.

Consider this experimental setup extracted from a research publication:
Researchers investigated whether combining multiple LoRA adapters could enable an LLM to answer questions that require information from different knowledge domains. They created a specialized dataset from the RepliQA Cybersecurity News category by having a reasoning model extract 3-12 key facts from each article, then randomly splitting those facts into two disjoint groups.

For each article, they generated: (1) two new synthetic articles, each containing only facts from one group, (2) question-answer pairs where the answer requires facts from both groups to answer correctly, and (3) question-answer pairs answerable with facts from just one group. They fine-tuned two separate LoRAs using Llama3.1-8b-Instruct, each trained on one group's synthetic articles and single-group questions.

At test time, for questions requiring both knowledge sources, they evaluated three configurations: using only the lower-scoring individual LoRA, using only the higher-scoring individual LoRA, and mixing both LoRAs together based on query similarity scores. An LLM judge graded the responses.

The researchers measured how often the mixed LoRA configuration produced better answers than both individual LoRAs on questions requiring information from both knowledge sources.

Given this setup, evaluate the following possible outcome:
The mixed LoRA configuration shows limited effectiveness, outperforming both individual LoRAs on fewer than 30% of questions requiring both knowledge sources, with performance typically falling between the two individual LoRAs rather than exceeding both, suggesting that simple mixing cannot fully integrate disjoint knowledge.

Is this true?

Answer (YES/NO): YES